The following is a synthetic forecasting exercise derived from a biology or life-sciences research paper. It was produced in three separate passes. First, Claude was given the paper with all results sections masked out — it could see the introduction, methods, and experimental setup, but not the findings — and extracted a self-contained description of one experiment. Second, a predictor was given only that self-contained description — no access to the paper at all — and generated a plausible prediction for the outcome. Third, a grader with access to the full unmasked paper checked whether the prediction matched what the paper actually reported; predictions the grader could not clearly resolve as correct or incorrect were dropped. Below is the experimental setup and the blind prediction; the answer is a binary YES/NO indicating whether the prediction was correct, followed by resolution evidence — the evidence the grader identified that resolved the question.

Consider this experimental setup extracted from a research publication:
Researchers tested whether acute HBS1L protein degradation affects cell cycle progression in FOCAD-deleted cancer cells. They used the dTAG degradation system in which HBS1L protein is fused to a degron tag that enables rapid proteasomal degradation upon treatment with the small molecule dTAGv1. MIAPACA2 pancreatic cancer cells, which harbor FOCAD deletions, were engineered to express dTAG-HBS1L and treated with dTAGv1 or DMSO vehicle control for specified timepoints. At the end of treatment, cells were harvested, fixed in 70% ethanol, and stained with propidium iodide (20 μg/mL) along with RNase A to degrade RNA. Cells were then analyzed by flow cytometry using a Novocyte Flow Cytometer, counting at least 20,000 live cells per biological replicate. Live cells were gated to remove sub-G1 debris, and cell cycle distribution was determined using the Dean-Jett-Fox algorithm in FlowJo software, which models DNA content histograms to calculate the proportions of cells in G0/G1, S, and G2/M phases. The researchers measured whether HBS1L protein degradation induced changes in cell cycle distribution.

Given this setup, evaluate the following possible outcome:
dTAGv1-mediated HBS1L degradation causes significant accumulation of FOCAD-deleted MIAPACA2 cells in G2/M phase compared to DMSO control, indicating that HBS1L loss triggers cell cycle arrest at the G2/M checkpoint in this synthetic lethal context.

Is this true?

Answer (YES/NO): YES